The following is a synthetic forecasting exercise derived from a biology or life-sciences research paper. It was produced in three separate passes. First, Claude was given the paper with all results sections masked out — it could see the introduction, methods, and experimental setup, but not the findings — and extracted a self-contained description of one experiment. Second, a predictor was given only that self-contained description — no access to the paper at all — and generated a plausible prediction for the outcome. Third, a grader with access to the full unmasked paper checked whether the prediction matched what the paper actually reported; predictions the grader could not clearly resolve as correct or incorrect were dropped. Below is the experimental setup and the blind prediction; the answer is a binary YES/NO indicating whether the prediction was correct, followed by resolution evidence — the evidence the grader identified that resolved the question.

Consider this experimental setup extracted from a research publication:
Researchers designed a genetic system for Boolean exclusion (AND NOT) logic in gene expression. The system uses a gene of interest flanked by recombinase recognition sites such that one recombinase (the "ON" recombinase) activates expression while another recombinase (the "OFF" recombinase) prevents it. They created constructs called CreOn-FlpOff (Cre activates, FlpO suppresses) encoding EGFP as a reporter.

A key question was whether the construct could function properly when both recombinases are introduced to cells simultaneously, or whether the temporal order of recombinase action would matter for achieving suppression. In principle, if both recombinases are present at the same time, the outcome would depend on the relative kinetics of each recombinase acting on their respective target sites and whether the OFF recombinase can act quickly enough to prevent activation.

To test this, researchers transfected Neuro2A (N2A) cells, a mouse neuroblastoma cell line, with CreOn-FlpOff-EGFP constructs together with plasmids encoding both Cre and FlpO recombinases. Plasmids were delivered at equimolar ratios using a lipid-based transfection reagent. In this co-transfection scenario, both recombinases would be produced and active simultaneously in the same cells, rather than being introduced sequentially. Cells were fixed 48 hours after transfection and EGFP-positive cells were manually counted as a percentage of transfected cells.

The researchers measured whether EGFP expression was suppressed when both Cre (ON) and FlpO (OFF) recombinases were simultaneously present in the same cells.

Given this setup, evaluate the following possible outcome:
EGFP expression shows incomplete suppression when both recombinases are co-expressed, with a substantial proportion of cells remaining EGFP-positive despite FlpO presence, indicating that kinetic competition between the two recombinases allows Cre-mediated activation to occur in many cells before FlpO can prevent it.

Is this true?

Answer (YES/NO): NO